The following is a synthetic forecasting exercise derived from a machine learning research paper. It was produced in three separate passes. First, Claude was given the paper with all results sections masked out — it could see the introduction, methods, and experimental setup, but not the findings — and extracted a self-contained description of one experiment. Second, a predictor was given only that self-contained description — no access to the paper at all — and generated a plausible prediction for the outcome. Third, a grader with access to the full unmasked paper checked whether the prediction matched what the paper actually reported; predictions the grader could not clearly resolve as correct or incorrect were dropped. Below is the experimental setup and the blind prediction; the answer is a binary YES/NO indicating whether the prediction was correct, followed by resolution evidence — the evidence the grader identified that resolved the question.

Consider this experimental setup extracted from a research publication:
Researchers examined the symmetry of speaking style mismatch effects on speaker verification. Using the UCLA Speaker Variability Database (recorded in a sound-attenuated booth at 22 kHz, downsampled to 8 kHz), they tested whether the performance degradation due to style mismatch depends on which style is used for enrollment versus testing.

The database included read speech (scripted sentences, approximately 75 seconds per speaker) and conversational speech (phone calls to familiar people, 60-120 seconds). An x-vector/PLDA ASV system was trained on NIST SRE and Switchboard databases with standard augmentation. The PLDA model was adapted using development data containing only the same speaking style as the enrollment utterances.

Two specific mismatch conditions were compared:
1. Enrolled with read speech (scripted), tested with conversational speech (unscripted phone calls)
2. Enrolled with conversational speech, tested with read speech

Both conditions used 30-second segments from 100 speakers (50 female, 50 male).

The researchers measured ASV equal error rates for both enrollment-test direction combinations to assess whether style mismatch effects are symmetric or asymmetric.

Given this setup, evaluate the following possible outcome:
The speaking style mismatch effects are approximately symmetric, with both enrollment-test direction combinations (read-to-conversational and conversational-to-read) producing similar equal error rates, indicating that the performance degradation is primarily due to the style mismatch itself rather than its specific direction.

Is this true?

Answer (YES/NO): NO